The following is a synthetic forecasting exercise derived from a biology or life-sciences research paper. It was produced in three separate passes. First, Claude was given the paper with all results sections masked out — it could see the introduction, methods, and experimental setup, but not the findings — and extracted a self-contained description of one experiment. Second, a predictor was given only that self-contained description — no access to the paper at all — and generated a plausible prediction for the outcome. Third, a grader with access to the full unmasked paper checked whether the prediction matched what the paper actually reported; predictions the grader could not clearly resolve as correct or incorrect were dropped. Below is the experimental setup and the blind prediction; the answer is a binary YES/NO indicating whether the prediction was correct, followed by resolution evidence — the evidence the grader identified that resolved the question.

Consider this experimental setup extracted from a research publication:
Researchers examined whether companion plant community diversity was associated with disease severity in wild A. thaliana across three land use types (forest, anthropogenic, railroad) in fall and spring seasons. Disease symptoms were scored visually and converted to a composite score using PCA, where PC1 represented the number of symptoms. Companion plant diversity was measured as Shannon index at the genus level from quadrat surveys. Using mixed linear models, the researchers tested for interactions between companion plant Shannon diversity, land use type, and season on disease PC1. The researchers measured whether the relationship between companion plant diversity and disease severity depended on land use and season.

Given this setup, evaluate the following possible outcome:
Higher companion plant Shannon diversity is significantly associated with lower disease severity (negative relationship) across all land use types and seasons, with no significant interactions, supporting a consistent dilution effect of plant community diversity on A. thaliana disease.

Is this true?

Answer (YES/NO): NO